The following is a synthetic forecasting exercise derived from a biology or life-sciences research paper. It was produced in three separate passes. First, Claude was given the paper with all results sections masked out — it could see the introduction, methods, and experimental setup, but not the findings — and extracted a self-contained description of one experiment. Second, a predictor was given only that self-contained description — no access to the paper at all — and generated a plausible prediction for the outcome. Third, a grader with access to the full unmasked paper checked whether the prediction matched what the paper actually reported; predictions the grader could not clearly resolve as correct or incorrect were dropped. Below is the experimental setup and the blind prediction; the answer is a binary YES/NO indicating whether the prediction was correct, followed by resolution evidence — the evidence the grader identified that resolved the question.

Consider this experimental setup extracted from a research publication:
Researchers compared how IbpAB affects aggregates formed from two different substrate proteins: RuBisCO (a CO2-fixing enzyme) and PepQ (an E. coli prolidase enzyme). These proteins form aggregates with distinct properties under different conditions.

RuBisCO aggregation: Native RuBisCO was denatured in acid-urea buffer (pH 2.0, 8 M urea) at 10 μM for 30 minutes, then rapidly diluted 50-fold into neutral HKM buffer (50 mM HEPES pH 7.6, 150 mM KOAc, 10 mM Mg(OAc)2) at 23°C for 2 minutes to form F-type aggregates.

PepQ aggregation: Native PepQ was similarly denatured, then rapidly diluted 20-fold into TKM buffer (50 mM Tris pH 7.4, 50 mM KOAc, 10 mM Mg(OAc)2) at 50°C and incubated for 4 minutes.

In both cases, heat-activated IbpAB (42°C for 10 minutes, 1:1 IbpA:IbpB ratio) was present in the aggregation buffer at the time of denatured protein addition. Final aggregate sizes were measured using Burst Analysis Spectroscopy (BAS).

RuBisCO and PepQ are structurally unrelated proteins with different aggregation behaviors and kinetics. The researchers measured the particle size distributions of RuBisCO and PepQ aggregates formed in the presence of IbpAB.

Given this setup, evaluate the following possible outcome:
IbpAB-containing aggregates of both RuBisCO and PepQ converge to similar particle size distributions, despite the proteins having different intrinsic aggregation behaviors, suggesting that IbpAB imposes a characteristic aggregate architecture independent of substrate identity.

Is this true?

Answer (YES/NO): YES